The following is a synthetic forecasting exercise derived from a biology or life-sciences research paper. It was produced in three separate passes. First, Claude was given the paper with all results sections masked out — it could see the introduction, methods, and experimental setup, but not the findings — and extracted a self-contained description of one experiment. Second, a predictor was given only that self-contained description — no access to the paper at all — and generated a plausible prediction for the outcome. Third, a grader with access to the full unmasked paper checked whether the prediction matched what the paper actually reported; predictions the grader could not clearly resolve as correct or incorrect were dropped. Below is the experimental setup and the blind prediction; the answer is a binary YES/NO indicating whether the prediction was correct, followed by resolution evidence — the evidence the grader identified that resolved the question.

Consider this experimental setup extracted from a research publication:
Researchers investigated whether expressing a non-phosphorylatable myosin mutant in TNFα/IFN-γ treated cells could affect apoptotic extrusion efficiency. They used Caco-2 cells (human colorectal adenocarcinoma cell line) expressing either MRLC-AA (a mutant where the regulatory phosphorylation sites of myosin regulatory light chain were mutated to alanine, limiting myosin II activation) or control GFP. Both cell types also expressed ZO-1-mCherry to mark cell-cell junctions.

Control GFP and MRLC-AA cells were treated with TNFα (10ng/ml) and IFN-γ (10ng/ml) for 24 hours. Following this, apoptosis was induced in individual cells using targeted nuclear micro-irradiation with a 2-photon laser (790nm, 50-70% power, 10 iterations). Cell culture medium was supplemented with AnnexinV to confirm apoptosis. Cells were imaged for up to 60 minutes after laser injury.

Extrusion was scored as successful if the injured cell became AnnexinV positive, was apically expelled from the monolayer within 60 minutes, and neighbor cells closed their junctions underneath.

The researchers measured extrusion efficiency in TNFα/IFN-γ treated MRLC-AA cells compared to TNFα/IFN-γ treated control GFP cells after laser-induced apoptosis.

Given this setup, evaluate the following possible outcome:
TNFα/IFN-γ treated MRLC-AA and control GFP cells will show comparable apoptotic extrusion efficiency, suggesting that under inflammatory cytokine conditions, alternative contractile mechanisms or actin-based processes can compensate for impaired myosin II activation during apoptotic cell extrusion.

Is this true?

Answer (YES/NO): NO